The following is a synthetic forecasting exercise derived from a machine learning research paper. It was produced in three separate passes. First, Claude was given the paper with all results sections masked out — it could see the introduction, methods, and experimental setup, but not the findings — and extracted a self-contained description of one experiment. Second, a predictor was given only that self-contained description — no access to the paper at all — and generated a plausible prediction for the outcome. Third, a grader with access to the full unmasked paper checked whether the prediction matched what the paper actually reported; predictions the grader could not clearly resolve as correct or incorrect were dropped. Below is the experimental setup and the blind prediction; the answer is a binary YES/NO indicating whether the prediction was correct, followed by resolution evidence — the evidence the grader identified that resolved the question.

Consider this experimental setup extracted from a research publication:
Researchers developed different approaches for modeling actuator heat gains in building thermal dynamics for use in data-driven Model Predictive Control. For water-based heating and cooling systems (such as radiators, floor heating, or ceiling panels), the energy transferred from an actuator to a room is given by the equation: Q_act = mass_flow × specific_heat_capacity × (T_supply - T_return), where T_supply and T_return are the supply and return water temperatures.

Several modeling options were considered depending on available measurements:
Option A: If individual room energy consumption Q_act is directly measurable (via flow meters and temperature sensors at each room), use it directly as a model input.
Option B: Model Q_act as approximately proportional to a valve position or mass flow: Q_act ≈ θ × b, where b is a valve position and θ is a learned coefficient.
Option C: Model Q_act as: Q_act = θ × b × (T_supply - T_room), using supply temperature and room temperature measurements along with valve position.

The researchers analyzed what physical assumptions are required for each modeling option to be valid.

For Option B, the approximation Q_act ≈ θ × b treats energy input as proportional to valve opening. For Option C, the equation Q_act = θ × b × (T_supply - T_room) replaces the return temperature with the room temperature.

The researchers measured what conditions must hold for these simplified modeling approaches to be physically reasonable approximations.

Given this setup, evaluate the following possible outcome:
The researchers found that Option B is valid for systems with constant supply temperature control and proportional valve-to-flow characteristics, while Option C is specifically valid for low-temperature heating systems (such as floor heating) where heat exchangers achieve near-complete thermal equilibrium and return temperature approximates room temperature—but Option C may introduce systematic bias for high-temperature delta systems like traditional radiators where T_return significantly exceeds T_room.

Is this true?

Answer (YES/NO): NO